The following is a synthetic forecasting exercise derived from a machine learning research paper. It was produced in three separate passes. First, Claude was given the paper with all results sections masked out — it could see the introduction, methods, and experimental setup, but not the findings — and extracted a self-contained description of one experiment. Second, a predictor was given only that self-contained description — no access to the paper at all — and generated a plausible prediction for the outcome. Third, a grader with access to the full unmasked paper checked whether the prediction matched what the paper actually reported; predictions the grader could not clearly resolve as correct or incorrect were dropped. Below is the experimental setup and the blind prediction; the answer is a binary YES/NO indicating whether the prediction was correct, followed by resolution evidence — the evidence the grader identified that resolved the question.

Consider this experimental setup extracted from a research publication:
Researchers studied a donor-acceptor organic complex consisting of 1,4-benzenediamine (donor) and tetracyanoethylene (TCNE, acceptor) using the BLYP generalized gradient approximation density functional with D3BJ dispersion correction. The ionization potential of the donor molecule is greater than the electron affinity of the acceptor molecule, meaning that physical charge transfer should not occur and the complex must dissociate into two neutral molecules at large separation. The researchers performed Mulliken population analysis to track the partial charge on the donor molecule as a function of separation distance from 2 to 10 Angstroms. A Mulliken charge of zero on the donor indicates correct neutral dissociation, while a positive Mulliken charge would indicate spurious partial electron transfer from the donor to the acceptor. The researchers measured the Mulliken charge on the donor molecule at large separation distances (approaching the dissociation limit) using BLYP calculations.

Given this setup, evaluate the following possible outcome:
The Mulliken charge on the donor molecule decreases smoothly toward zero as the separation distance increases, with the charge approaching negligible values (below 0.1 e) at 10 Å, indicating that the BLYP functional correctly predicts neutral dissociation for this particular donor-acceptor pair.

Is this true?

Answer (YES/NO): NO